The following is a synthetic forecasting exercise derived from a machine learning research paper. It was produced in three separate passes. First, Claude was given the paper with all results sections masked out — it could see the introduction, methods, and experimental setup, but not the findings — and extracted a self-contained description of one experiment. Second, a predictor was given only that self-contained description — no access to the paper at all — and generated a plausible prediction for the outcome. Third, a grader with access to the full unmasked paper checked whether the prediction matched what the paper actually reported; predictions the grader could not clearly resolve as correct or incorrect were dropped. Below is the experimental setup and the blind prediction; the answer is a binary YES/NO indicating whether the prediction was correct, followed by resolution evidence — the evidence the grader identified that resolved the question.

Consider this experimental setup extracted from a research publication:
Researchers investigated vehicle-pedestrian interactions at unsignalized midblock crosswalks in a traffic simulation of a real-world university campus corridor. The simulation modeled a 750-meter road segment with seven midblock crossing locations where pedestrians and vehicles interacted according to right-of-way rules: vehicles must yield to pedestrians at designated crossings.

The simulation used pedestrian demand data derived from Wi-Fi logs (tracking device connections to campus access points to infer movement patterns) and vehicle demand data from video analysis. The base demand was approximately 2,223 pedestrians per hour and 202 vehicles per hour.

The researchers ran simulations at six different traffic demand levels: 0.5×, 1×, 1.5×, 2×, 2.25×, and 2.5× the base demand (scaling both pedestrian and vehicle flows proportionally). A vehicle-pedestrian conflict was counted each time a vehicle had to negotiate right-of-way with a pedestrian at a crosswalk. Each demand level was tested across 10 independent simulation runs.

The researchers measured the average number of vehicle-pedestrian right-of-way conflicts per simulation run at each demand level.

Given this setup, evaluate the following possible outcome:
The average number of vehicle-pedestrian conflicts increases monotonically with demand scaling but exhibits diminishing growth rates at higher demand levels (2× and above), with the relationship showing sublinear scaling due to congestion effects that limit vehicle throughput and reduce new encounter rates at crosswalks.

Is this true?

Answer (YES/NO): NO